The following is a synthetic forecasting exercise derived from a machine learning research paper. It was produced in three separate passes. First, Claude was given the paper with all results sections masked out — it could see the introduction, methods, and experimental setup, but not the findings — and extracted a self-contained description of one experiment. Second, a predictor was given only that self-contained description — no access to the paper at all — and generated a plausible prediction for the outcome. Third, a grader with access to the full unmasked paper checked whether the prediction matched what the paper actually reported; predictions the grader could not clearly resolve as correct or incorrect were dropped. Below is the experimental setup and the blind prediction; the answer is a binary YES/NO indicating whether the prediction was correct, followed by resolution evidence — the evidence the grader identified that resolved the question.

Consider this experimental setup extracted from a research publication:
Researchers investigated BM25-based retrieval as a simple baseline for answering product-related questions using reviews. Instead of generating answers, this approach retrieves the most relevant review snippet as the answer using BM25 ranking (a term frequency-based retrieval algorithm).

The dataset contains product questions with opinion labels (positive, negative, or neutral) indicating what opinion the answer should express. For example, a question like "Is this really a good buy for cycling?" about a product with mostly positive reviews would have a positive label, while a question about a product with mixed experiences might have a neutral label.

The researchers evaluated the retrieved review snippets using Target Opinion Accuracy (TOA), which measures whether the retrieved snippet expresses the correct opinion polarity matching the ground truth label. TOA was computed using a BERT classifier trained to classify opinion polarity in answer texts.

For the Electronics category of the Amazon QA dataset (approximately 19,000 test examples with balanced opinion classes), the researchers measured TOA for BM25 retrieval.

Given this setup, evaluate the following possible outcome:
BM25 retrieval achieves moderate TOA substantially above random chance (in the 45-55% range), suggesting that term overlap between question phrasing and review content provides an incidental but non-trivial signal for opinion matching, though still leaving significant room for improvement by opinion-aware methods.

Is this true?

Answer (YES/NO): YES